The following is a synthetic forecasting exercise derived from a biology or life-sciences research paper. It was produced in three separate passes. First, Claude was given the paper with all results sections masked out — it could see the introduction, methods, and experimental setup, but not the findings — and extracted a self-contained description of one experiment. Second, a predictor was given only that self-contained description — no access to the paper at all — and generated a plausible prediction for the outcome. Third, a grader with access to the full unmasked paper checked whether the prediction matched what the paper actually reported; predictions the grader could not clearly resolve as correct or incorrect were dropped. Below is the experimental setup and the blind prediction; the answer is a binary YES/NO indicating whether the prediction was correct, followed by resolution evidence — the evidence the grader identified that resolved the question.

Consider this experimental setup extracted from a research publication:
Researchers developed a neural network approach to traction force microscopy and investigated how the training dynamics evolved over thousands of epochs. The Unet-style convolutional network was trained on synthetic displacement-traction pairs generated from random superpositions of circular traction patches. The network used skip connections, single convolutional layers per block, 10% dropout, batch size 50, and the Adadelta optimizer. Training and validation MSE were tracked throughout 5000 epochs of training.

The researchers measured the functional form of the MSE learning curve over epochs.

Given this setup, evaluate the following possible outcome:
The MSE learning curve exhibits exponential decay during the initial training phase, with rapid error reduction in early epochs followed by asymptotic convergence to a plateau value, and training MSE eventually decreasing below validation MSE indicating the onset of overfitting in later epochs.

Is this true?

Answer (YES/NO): NO